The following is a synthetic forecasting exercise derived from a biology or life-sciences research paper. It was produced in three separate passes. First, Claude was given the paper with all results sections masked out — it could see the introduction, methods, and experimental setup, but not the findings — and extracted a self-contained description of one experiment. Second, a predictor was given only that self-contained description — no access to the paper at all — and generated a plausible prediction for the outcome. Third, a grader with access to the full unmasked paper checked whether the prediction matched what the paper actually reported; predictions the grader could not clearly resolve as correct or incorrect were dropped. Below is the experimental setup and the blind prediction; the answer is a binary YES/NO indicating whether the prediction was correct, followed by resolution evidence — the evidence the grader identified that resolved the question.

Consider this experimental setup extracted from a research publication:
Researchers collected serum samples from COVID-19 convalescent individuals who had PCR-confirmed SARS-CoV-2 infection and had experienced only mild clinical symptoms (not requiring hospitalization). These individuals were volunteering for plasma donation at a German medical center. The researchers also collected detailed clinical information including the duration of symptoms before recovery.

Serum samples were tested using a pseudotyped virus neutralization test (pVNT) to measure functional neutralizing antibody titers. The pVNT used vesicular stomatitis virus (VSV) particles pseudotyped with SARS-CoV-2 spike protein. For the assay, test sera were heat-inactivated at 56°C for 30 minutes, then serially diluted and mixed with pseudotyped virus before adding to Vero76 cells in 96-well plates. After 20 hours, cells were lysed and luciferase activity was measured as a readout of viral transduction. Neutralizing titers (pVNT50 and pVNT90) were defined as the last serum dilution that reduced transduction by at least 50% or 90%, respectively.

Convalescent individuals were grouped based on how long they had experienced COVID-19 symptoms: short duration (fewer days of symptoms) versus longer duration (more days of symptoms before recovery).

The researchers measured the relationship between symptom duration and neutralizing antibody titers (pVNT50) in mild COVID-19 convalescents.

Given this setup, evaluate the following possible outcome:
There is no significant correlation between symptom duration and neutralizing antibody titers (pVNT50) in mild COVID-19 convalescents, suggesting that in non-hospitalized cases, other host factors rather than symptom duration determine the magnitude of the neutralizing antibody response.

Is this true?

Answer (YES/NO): NO